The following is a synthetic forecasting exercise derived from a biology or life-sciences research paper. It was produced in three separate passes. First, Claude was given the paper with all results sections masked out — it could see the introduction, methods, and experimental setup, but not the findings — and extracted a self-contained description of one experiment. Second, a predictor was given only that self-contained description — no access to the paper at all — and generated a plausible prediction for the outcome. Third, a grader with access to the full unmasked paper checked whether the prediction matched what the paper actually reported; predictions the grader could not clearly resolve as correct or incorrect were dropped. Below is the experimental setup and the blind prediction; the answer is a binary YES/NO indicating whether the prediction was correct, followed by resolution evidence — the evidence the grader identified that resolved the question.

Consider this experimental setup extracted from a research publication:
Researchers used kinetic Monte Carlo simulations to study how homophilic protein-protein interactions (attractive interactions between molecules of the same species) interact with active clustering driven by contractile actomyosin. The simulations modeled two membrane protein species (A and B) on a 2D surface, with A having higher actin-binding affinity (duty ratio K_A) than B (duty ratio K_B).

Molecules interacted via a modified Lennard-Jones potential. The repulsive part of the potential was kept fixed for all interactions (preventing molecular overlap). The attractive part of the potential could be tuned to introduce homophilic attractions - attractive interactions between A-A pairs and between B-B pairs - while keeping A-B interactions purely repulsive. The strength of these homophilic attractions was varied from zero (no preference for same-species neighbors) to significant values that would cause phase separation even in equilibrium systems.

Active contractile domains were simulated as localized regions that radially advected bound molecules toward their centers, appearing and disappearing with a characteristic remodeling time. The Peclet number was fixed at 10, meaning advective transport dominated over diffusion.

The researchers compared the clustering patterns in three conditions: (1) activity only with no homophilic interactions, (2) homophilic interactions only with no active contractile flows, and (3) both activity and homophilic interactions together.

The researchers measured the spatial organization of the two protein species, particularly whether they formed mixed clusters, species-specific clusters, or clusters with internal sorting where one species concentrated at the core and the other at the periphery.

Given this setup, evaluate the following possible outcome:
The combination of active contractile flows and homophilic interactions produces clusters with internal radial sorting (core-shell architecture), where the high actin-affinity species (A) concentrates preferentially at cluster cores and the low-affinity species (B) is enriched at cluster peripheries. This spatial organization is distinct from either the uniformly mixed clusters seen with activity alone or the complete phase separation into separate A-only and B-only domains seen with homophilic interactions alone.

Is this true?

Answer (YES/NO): NO